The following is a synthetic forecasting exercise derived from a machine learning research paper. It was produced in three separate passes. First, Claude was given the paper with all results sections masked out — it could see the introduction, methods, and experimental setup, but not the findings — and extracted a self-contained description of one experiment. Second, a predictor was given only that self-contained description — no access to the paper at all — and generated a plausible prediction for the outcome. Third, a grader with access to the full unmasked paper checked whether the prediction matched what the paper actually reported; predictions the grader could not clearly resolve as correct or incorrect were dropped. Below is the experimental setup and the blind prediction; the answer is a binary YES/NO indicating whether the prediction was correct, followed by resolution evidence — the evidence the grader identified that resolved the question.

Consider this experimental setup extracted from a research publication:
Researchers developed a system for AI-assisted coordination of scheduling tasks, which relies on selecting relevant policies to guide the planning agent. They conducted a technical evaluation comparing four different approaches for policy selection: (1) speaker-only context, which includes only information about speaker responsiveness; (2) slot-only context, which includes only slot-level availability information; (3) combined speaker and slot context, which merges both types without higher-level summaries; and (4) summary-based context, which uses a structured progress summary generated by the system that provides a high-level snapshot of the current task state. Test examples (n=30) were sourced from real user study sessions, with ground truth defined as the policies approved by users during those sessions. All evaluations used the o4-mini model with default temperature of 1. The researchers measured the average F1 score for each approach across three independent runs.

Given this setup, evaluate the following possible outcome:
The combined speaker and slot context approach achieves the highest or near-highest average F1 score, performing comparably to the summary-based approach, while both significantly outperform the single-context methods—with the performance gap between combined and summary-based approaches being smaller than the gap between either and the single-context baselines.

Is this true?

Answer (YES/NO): NO